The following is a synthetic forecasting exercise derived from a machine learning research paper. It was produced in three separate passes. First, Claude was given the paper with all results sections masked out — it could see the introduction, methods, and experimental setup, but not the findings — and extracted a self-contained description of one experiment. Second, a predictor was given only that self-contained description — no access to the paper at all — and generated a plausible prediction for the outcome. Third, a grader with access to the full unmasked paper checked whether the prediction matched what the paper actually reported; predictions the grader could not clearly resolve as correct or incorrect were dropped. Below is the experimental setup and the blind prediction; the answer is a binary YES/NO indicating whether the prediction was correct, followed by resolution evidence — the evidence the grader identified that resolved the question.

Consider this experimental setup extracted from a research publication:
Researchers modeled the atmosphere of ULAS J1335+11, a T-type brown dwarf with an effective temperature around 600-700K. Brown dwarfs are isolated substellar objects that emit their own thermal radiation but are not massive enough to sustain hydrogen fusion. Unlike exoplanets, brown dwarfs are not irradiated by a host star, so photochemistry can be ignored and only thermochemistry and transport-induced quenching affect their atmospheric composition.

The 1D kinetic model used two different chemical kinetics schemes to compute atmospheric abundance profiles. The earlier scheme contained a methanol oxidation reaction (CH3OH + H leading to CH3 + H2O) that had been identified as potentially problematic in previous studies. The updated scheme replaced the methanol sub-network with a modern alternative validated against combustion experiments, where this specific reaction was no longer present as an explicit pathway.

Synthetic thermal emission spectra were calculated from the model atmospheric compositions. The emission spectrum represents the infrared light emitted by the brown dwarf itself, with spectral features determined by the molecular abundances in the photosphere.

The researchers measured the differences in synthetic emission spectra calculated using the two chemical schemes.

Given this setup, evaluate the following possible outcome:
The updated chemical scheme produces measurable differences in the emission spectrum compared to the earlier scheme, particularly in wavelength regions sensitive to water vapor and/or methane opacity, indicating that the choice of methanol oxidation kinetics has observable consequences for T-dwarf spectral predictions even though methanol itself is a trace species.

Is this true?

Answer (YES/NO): NO